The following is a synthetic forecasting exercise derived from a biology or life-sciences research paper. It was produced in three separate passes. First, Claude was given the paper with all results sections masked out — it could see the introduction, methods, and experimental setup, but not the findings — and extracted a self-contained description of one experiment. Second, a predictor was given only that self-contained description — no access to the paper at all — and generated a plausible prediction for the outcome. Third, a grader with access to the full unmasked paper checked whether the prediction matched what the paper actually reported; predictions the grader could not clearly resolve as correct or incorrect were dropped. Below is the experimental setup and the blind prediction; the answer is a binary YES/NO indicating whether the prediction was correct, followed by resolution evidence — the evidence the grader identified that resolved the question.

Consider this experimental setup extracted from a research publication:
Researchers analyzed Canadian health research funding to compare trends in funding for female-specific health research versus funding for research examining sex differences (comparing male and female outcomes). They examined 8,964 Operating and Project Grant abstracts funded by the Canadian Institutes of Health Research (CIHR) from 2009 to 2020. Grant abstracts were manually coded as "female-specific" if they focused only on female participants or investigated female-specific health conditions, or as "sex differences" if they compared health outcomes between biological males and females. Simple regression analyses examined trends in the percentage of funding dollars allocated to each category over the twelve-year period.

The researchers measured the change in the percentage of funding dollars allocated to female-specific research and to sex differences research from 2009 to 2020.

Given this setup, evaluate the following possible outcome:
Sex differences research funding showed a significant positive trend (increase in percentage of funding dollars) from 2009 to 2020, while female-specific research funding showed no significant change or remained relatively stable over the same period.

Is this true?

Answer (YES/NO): NO